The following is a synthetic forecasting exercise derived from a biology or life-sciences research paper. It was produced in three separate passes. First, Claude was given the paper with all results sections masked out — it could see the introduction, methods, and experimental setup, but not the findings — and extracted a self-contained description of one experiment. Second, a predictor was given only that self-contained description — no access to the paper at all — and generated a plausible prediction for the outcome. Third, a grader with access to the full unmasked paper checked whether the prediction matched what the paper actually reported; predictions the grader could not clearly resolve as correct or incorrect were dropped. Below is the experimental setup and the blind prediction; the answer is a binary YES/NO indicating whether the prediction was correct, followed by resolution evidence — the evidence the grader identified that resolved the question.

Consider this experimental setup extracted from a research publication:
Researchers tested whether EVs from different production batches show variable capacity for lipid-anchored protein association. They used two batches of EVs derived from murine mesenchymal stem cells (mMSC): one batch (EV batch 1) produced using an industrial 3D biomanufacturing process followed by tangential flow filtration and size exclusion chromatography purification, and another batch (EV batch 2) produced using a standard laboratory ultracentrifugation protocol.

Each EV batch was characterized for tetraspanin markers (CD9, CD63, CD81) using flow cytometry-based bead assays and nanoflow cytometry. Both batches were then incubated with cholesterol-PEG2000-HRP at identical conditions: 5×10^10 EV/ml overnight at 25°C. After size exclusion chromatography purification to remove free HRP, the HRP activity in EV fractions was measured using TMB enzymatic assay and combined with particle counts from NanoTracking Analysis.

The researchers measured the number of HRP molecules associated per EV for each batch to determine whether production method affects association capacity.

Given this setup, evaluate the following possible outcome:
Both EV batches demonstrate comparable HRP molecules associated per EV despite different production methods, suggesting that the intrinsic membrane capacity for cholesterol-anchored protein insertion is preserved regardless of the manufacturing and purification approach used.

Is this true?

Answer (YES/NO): NO